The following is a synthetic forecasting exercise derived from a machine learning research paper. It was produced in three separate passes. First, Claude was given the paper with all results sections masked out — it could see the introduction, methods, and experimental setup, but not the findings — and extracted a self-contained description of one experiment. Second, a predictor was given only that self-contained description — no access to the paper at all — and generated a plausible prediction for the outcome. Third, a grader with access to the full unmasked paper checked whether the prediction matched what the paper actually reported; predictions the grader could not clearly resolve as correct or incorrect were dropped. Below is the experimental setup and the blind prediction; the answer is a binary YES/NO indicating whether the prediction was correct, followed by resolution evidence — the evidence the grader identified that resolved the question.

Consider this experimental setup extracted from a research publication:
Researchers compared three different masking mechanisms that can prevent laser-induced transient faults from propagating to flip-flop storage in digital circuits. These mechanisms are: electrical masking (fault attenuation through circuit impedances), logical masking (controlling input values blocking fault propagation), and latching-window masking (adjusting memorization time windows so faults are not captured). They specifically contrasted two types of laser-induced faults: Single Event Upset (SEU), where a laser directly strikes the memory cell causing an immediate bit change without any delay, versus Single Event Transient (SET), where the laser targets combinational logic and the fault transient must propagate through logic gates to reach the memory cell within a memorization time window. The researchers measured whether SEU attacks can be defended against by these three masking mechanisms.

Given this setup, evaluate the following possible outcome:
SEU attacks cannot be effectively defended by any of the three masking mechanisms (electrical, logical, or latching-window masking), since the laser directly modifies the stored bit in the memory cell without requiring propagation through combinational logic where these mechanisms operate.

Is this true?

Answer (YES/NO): YES